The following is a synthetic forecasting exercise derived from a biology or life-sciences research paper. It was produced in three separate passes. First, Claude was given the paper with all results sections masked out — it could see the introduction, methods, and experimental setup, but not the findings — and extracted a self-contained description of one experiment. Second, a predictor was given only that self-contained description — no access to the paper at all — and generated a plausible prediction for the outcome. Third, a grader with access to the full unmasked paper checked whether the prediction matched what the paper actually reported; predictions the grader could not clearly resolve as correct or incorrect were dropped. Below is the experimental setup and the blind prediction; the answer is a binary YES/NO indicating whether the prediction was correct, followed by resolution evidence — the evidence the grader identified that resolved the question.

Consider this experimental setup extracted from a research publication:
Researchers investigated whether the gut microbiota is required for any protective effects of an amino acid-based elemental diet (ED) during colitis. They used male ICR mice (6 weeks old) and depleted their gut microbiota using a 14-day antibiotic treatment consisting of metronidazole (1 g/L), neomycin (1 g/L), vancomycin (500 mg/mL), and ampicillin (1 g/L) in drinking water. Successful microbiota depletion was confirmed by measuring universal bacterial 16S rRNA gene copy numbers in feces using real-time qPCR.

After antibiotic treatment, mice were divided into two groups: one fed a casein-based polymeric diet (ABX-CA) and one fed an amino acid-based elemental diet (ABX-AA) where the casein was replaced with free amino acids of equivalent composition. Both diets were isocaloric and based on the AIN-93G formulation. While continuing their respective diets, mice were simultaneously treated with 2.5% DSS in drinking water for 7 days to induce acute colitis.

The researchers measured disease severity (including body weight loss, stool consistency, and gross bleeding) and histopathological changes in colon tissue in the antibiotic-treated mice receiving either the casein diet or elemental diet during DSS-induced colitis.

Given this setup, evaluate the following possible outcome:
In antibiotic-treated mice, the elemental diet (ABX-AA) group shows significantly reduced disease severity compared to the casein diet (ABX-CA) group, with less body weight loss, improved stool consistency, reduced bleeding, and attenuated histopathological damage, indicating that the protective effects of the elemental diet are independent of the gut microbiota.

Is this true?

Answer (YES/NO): NO